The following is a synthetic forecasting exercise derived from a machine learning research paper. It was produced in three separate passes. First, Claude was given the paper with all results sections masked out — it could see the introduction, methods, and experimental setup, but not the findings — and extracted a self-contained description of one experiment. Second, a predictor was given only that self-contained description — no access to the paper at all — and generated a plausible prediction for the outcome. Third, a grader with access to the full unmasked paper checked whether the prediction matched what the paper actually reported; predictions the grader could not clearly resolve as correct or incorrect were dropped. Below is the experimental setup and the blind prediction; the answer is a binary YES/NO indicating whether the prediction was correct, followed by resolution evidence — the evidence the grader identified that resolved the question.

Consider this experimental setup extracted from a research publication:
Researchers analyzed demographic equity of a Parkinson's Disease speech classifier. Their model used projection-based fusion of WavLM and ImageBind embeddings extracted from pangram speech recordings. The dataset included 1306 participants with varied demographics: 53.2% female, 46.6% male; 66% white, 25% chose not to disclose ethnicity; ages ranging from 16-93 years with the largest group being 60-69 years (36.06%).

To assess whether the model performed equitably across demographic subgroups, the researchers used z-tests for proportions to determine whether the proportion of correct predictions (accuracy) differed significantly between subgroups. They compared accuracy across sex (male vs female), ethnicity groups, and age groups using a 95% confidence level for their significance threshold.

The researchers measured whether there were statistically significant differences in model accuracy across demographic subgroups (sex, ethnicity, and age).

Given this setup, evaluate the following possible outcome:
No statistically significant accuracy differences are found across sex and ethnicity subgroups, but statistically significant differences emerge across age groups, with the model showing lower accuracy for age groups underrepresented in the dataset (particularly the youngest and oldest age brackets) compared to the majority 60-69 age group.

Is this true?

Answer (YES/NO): NO